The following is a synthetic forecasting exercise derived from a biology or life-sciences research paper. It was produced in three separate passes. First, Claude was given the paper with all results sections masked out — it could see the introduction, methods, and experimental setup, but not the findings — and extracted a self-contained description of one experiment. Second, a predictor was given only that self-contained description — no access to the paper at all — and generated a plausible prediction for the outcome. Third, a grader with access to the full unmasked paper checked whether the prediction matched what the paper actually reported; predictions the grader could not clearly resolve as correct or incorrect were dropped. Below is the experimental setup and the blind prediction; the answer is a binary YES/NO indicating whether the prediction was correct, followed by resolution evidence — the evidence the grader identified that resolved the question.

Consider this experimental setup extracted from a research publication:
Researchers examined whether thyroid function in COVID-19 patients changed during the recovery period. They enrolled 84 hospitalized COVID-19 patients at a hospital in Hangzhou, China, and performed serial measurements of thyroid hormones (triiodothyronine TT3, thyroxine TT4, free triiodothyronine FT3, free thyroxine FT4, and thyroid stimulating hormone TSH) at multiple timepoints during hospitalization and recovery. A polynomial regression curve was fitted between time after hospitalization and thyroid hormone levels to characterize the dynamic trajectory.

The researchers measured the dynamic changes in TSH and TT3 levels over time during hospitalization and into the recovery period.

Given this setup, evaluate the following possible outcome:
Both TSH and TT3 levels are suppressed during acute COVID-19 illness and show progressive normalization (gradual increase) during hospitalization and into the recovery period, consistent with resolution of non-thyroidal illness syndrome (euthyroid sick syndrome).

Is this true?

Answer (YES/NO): YES